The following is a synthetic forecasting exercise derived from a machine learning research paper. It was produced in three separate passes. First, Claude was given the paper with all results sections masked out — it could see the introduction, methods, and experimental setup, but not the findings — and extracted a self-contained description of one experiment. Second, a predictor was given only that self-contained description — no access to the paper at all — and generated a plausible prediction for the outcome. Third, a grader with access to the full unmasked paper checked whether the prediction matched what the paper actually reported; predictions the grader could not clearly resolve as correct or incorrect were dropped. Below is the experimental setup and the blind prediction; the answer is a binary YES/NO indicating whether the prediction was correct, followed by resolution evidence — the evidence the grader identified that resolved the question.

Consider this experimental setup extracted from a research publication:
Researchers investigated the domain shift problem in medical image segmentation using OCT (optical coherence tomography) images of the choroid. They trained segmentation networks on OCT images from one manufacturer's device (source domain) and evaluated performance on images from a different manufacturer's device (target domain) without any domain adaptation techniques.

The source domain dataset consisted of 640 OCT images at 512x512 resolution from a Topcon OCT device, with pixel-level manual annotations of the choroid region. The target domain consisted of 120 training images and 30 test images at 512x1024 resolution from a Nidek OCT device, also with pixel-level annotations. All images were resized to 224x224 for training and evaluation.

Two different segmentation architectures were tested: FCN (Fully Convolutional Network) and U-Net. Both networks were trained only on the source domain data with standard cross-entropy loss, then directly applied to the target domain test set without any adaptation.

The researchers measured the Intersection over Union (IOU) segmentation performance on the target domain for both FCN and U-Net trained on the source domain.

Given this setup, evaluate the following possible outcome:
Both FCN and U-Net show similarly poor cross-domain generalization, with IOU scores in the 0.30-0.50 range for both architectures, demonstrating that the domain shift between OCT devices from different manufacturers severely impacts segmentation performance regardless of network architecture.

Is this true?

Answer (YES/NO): NO